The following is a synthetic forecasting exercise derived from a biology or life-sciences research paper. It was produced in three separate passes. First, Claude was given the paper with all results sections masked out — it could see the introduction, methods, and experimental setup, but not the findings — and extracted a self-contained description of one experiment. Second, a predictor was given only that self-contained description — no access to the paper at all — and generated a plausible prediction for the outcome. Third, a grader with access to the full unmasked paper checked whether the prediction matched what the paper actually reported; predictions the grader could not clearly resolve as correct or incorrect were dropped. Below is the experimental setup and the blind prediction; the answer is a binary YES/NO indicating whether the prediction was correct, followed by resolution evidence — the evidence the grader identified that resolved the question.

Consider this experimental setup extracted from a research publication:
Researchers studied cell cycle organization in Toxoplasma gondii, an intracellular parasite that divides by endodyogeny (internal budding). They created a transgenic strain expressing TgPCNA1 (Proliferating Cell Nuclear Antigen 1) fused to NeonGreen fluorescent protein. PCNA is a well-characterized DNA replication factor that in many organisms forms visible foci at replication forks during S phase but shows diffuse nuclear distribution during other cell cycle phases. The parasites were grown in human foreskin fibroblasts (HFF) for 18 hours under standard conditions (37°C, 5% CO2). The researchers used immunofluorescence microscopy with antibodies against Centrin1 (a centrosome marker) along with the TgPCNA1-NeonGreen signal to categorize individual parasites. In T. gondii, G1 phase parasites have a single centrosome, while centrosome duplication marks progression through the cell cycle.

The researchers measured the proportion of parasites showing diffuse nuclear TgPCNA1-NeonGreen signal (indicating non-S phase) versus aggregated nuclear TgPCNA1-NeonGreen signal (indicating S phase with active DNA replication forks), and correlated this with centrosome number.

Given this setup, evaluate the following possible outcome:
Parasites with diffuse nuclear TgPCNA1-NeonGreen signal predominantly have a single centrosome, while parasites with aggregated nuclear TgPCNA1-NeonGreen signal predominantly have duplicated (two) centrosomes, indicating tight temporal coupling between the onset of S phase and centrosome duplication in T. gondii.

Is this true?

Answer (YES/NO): NO